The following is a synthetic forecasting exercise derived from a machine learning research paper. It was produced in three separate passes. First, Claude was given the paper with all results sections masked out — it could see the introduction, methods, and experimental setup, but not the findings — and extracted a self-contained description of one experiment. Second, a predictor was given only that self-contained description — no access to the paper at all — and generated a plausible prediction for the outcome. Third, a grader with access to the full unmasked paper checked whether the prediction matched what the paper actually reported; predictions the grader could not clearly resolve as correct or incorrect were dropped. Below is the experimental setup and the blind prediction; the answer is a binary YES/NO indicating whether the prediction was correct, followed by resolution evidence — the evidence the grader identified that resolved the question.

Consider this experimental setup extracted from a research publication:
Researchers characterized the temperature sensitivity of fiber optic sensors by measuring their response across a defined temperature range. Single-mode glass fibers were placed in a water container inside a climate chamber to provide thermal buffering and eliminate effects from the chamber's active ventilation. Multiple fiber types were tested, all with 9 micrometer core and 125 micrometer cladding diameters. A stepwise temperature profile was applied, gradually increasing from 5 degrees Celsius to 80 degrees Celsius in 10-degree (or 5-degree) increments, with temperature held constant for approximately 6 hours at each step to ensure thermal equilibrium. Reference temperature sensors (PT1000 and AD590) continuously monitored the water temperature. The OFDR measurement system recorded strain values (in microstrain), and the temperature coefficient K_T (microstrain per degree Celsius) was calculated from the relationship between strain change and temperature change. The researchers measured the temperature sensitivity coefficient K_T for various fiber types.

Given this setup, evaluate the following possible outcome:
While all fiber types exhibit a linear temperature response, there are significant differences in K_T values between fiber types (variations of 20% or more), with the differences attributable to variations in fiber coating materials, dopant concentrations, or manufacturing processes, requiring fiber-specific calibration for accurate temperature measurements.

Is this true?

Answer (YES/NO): NO